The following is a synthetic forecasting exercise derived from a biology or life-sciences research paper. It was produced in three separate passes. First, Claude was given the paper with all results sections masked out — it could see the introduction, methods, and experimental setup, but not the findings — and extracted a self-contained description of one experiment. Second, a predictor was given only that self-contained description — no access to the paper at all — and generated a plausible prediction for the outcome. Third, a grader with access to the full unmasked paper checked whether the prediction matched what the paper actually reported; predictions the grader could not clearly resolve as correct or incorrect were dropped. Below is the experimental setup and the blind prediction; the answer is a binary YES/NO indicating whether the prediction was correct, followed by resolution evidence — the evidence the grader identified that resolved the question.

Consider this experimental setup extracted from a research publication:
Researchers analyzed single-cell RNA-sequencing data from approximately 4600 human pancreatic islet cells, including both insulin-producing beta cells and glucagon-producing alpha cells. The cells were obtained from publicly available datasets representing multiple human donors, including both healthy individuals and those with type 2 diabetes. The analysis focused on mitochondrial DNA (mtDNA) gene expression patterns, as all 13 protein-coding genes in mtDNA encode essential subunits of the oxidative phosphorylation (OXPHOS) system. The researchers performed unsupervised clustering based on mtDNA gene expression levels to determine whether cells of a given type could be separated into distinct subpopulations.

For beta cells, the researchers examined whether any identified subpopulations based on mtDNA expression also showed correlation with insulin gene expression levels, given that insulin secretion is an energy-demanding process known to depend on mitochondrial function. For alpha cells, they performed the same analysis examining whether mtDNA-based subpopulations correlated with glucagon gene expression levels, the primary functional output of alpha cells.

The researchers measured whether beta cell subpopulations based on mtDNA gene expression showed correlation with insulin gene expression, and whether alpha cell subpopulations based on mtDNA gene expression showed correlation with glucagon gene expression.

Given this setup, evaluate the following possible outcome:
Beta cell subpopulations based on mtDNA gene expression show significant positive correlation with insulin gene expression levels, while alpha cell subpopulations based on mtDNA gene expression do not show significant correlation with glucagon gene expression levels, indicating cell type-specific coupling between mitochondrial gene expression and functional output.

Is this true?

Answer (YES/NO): YES